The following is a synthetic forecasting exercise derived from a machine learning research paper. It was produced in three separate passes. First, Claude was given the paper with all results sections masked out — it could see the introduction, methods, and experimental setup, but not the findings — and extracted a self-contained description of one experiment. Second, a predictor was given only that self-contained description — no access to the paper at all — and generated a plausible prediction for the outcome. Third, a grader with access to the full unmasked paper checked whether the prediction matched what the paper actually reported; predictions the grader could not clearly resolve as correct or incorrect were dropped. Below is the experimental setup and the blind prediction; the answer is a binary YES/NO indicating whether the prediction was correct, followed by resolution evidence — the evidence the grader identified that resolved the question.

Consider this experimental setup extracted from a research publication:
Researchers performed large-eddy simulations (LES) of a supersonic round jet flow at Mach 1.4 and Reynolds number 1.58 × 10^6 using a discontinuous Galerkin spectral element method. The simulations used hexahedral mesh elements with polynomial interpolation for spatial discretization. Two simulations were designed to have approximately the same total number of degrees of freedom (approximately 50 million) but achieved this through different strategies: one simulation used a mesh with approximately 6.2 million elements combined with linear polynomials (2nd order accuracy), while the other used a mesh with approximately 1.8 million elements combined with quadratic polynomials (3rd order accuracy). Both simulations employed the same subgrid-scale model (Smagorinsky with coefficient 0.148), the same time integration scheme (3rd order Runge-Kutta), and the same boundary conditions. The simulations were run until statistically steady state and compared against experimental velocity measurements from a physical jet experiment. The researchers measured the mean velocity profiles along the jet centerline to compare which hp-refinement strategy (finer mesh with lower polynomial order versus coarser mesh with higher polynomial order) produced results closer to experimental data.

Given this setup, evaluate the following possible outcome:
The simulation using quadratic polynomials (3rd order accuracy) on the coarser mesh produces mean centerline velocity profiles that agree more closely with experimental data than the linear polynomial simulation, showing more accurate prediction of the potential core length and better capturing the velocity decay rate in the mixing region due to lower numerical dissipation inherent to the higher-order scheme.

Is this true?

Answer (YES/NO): YES